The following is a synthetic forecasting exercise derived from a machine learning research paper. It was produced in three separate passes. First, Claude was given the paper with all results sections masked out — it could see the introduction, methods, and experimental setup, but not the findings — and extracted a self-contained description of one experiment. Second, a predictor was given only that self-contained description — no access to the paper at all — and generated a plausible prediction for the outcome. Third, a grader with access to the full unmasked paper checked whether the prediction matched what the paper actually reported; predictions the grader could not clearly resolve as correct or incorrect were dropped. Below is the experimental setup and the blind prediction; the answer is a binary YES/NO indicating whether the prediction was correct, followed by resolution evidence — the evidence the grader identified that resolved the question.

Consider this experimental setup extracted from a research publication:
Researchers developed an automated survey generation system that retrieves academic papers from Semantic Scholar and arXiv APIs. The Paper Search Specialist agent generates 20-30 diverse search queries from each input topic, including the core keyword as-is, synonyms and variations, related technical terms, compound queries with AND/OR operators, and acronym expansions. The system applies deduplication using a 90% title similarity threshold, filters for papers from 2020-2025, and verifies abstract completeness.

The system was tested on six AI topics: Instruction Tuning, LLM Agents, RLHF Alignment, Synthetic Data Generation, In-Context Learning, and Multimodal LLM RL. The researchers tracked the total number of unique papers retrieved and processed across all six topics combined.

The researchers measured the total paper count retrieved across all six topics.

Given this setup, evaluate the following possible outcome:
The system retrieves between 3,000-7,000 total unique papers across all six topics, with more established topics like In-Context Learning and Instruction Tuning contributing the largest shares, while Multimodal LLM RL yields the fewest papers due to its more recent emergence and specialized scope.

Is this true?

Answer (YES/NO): NO